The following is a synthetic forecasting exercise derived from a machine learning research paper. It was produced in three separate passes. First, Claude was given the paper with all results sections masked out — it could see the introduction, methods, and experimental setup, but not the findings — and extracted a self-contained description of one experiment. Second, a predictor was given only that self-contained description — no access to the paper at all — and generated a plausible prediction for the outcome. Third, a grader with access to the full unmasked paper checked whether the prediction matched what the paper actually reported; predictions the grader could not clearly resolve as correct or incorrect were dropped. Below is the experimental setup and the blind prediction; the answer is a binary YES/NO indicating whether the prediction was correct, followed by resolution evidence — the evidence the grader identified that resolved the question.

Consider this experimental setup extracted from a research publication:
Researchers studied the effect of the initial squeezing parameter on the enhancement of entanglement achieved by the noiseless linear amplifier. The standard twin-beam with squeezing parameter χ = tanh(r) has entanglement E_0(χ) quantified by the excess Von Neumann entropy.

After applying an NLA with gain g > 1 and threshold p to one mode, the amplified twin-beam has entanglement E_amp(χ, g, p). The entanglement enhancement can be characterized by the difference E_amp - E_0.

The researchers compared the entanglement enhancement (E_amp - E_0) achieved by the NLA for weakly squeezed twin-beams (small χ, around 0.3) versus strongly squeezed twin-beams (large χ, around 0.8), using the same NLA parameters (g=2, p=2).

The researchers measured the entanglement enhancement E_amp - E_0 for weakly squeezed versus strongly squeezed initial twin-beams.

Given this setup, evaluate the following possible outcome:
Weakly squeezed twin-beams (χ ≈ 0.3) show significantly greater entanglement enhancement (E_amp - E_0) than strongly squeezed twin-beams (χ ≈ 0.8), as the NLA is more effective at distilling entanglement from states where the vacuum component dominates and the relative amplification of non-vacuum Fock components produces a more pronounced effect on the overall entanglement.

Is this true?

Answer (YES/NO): NO